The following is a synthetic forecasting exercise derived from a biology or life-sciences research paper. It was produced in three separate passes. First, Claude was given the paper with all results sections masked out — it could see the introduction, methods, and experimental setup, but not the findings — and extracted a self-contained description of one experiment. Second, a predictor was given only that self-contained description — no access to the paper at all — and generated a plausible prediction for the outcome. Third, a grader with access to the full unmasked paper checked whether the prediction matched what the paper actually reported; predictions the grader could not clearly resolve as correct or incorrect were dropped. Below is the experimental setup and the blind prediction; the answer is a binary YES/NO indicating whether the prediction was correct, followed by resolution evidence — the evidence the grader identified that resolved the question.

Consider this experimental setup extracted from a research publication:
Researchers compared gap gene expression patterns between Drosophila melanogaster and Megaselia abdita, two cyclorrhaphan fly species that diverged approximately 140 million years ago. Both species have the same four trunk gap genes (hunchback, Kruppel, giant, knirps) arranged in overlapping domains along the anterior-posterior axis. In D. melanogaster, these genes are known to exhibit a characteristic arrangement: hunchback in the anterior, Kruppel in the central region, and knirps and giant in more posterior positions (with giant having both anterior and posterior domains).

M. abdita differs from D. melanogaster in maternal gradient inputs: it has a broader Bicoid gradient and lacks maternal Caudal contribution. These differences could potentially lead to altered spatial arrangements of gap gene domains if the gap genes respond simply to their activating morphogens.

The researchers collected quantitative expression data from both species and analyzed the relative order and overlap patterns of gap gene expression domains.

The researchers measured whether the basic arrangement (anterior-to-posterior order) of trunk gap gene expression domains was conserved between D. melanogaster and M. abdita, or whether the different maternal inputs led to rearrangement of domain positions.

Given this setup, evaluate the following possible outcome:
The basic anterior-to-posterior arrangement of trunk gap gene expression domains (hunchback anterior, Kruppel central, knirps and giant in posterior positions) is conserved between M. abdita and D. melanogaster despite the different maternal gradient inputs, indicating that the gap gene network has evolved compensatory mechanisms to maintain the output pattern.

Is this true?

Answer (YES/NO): YES